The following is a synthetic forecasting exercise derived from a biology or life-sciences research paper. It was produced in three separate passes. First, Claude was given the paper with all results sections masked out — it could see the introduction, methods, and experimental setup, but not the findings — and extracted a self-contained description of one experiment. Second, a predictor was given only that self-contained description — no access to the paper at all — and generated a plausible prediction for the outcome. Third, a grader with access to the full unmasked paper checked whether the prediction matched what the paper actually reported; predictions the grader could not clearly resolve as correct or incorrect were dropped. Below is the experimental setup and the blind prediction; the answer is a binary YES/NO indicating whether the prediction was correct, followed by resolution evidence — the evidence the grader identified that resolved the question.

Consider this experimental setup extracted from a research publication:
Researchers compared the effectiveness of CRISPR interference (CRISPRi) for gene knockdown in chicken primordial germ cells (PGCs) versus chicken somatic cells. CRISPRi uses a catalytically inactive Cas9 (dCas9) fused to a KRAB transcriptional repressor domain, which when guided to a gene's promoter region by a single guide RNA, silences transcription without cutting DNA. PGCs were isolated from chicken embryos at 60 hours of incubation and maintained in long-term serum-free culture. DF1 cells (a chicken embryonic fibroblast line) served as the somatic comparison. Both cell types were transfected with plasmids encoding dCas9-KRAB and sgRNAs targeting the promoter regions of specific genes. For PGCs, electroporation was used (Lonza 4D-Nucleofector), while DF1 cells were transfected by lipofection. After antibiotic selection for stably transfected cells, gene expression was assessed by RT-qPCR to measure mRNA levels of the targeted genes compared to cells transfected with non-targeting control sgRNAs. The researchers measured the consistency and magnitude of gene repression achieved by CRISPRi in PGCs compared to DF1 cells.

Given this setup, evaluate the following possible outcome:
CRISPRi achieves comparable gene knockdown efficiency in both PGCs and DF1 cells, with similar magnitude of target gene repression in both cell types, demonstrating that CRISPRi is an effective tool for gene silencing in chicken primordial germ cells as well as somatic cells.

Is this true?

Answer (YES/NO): NO